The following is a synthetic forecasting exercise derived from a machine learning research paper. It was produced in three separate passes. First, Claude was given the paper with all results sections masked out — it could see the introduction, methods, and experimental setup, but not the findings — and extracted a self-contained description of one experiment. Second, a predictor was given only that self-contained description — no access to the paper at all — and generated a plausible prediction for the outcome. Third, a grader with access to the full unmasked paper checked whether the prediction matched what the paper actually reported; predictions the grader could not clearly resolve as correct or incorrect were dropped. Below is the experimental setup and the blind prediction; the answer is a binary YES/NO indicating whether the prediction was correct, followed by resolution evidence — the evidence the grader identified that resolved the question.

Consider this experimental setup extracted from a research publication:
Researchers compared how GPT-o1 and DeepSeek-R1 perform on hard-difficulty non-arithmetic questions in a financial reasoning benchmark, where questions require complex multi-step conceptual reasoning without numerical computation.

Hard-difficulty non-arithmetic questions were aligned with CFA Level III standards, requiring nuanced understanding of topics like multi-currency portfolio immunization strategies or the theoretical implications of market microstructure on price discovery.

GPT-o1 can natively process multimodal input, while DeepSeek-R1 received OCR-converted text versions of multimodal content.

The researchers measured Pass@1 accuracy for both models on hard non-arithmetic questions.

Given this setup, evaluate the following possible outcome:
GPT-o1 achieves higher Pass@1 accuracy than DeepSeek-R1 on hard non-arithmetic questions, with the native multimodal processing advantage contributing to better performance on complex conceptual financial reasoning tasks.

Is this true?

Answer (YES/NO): NO